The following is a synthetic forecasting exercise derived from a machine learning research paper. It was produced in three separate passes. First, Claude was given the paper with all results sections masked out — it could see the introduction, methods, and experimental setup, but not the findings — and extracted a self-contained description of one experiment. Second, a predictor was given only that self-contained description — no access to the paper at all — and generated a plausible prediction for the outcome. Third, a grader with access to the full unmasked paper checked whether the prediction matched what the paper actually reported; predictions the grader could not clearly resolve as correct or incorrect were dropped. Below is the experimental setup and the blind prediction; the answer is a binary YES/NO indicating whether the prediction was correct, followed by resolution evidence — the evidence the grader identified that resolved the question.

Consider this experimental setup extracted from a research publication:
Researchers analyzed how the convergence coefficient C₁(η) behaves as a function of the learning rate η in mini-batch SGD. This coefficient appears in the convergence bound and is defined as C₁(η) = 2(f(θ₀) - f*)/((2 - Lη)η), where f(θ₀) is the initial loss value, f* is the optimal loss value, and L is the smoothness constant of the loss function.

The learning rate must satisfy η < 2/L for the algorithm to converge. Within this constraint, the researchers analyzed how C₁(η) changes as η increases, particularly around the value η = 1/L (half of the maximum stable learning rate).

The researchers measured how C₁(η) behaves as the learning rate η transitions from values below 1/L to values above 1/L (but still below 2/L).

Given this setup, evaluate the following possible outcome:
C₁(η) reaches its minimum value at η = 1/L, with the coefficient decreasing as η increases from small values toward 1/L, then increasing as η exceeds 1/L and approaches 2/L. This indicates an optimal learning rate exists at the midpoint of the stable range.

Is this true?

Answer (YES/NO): YES